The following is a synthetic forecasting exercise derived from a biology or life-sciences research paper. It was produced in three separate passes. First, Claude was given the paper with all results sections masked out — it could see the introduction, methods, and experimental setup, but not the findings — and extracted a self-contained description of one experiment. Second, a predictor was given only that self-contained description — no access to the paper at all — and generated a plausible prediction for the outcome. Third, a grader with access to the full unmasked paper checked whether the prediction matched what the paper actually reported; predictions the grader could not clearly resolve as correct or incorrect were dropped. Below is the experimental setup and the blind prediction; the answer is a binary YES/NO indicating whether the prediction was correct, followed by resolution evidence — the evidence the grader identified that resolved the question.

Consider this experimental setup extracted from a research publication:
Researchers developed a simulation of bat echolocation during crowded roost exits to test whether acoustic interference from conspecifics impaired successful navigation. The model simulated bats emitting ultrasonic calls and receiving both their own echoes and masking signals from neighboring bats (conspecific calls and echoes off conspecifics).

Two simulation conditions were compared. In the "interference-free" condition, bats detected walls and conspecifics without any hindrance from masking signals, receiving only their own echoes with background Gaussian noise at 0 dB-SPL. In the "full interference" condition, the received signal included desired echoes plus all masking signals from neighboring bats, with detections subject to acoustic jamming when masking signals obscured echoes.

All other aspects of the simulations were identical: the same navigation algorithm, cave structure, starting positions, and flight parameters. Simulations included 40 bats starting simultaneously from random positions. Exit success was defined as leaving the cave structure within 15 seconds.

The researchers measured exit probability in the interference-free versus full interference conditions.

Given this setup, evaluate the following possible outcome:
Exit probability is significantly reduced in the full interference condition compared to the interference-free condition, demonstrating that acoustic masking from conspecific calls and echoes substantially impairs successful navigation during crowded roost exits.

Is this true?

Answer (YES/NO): YES